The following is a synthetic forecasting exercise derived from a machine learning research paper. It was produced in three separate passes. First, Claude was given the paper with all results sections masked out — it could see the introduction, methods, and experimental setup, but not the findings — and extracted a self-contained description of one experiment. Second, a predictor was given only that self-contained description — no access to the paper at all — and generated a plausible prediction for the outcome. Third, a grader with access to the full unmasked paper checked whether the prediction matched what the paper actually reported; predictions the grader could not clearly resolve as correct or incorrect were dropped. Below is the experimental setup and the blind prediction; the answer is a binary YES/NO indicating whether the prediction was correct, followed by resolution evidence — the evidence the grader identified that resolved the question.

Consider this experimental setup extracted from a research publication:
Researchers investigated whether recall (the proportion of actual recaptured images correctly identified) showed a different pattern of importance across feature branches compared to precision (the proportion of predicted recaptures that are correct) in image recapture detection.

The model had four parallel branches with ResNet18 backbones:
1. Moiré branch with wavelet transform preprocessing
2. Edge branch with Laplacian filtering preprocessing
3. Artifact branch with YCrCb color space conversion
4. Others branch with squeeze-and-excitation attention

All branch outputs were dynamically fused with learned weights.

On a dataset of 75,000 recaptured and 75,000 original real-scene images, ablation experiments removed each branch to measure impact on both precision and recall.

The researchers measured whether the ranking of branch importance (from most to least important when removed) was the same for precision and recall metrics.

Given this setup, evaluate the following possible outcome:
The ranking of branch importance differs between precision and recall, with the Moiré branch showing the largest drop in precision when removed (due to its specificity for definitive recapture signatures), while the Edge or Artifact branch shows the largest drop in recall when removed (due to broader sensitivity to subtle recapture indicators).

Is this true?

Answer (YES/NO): NO